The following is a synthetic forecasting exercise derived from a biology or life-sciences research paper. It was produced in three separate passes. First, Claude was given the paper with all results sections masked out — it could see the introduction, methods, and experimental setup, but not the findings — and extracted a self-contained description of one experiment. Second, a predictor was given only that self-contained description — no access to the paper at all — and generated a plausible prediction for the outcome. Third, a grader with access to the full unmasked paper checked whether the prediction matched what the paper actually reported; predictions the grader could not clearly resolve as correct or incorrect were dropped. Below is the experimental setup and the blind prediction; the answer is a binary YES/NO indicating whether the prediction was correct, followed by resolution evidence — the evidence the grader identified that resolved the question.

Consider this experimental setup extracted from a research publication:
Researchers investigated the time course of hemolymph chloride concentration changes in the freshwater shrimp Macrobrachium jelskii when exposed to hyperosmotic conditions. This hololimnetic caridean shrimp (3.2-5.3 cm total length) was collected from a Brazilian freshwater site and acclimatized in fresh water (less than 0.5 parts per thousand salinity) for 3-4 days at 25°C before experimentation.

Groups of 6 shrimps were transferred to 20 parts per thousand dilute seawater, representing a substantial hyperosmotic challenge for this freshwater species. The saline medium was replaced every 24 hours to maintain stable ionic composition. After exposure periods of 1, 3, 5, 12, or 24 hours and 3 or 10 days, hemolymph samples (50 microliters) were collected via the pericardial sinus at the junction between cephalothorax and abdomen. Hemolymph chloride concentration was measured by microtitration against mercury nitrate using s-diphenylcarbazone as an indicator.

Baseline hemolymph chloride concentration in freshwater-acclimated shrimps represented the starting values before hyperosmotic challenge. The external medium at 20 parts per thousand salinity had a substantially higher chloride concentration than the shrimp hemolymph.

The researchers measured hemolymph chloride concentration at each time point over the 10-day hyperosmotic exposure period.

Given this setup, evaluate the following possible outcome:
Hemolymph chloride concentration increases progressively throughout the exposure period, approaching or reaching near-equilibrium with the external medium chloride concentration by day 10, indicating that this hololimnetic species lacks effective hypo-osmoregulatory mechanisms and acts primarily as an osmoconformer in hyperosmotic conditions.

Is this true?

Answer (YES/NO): NO